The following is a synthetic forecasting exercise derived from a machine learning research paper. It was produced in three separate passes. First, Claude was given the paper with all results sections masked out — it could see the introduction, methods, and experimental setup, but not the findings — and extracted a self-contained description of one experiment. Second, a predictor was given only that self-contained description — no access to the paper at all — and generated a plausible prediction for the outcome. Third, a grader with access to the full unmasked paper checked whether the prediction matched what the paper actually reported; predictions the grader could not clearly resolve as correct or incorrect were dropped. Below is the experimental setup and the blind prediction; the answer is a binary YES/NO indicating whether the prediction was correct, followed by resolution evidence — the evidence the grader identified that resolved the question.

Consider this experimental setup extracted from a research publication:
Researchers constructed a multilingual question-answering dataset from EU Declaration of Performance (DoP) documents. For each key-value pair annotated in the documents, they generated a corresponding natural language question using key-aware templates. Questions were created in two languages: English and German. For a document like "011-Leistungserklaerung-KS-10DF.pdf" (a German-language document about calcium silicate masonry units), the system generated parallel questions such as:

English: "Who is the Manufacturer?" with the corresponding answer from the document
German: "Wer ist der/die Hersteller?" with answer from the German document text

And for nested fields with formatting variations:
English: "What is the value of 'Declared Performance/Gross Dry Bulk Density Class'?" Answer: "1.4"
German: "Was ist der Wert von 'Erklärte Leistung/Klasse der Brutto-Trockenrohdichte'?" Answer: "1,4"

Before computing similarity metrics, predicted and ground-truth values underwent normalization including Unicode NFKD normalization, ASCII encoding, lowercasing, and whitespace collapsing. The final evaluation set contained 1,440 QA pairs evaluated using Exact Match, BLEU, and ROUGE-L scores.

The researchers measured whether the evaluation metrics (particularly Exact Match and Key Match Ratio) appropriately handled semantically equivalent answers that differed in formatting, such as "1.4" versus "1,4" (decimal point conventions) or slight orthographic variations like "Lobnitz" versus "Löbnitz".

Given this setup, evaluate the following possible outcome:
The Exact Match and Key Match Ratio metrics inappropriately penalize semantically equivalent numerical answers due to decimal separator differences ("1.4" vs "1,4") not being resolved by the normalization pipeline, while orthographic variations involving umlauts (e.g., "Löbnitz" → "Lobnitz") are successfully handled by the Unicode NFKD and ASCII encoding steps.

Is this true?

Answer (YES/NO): NO